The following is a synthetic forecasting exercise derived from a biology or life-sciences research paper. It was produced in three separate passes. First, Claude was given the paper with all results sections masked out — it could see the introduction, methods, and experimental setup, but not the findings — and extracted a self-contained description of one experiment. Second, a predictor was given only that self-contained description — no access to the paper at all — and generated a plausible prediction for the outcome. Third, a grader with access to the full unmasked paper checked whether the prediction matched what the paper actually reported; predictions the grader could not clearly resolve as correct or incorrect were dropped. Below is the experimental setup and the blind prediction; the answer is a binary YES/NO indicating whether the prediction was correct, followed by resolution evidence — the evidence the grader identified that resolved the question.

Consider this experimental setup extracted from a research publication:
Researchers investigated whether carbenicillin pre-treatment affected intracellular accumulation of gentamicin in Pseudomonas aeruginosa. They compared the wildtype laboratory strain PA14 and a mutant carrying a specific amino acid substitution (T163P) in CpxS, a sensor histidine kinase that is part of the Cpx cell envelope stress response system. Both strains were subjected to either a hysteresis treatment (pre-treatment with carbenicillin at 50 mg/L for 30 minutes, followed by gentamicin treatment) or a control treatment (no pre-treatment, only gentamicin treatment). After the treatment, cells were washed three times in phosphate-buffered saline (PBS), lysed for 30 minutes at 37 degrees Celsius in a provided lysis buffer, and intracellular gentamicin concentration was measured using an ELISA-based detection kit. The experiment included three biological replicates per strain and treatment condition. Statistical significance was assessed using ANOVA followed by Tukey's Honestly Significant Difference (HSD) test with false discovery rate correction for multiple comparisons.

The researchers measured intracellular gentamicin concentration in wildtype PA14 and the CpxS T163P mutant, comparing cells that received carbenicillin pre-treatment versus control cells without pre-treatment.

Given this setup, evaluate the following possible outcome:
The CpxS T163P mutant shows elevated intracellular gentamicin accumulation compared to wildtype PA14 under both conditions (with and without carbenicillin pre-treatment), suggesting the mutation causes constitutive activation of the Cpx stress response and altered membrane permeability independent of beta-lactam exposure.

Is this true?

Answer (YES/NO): NO